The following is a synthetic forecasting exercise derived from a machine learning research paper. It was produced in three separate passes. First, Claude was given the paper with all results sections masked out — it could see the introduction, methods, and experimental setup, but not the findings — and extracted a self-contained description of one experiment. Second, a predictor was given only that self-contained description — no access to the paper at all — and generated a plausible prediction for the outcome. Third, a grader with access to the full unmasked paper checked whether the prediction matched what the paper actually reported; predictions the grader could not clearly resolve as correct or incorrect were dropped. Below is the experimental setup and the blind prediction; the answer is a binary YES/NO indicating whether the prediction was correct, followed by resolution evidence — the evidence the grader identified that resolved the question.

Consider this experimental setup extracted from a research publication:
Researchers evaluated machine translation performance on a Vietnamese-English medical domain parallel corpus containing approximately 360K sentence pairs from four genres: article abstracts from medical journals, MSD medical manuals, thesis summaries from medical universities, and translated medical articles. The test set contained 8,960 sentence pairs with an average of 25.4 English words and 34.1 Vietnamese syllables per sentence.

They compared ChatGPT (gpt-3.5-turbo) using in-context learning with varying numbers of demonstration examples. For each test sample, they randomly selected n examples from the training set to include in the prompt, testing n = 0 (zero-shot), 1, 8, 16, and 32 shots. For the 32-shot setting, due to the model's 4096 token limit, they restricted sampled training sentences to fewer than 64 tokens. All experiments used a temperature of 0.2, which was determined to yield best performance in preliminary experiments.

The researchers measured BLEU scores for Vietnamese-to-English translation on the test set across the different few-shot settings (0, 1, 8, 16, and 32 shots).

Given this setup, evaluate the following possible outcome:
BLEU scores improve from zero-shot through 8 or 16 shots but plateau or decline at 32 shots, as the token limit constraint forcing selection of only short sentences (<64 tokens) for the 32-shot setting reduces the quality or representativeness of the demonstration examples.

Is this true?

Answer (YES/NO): NO